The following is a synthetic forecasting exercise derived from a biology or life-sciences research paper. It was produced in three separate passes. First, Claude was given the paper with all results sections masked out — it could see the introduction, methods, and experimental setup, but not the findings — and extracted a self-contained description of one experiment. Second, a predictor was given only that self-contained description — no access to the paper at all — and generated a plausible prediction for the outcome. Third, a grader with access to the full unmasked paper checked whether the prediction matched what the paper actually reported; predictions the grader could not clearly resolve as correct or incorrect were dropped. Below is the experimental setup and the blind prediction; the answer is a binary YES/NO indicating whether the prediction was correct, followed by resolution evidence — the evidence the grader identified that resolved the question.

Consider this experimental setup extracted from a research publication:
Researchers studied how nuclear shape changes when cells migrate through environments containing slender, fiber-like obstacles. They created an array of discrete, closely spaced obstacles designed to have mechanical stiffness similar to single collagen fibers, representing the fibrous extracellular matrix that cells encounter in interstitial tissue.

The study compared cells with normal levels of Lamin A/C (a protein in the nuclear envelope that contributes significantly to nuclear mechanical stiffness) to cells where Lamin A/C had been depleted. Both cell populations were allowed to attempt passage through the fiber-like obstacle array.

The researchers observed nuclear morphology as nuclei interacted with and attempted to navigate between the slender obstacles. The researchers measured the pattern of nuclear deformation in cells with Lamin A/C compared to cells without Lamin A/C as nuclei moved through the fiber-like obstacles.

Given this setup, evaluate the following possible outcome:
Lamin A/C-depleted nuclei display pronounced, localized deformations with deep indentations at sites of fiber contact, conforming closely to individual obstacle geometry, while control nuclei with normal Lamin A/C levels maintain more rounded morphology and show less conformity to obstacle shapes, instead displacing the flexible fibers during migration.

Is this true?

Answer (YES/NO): NO